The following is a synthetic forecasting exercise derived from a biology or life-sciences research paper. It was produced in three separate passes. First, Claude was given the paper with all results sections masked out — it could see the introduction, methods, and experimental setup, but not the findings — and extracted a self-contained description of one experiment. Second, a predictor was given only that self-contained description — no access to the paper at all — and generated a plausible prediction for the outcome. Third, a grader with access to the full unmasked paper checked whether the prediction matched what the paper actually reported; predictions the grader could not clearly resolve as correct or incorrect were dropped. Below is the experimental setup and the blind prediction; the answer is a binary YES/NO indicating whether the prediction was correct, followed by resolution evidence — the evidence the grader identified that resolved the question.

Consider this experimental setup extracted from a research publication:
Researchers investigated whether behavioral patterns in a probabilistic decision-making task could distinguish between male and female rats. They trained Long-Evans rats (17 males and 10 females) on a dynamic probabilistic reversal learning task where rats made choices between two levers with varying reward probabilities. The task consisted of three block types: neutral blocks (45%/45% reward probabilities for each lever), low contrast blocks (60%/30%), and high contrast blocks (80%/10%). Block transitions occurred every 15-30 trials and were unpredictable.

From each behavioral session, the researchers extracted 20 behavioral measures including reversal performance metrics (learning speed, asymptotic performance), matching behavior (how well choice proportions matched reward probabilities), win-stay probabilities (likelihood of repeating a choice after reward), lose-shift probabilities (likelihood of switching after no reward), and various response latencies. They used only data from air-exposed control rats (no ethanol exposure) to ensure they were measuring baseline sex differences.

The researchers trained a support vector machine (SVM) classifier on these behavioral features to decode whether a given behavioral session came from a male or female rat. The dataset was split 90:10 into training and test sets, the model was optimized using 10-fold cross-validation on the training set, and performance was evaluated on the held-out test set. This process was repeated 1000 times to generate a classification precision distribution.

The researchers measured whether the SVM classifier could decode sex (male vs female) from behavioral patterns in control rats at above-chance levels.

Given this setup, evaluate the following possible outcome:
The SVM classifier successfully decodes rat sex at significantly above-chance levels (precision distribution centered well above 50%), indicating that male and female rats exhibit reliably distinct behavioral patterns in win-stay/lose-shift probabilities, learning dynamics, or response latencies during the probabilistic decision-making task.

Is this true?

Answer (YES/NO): YES